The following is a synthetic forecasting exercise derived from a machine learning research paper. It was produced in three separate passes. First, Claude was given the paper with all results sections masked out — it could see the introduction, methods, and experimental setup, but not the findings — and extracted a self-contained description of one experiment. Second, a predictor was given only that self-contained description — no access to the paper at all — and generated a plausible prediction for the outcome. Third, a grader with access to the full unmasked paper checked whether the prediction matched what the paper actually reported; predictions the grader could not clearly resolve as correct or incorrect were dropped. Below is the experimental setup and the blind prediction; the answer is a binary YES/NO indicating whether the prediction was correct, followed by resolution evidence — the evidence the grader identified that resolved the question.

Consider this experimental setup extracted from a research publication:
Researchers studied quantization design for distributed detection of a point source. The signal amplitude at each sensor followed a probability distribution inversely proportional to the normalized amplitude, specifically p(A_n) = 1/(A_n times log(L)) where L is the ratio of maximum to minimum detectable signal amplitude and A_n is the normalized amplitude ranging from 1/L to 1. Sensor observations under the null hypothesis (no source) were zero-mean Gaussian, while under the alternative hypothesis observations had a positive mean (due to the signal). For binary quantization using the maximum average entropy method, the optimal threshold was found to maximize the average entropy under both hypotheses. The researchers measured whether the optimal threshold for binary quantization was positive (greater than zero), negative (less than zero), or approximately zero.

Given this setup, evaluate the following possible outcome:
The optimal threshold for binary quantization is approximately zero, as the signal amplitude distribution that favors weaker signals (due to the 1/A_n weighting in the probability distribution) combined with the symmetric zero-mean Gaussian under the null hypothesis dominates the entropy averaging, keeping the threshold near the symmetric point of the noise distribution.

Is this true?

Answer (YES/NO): NO